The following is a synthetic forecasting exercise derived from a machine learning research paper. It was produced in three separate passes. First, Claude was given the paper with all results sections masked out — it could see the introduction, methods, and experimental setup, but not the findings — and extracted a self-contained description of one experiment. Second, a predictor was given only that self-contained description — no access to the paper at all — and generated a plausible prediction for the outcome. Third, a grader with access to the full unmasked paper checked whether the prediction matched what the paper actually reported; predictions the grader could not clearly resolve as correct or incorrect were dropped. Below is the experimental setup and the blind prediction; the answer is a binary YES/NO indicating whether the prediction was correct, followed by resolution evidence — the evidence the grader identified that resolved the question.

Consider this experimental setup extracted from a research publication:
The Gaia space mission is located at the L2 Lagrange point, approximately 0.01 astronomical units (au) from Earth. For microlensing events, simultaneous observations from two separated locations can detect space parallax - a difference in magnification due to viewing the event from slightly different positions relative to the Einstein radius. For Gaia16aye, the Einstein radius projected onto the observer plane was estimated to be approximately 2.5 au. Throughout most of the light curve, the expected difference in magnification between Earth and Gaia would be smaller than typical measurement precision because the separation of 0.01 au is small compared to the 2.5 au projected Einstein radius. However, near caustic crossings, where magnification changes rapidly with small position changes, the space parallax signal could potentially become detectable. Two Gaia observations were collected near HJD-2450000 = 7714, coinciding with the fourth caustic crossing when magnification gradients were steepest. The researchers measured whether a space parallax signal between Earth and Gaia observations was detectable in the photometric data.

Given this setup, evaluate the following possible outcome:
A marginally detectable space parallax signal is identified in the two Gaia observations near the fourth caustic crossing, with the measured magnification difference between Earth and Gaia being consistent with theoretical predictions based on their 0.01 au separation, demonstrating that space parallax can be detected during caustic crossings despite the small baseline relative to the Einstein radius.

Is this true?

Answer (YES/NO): YES